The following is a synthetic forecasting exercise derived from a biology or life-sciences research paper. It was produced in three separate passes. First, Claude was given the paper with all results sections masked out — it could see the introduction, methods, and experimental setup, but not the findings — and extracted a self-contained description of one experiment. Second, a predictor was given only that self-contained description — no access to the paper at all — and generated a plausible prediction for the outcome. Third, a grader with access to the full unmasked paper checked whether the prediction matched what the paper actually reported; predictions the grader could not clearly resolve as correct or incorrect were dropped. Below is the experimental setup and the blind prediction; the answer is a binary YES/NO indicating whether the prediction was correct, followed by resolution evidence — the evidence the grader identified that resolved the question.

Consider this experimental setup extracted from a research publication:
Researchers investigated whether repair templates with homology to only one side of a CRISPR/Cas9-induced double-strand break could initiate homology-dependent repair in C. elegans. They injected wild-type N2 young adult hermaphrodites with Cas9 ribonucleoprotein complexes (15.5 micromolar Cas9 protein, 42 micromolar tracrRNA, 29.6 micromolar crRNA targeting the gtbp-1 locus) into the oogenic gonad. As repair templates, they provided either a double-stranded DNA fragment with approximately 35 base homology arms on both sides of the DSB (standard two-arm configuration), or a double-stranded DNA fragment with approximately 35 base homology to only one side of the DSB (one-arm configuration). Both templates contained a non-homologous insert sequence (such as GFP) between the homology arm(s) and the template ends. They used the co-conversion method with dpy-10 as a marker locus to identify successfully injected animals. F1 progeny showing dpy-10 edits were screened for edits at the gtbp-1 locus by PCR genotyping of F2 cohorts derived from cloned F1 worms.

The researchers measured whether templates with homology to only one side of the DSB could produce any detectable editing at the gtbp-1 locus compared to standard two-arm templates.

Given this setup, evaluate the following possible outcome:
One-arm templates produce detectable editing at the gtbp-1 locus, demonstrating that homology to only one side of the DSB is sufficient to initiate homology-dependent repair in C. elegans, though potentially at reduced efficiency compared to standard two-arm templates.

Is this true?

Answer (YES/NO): YES